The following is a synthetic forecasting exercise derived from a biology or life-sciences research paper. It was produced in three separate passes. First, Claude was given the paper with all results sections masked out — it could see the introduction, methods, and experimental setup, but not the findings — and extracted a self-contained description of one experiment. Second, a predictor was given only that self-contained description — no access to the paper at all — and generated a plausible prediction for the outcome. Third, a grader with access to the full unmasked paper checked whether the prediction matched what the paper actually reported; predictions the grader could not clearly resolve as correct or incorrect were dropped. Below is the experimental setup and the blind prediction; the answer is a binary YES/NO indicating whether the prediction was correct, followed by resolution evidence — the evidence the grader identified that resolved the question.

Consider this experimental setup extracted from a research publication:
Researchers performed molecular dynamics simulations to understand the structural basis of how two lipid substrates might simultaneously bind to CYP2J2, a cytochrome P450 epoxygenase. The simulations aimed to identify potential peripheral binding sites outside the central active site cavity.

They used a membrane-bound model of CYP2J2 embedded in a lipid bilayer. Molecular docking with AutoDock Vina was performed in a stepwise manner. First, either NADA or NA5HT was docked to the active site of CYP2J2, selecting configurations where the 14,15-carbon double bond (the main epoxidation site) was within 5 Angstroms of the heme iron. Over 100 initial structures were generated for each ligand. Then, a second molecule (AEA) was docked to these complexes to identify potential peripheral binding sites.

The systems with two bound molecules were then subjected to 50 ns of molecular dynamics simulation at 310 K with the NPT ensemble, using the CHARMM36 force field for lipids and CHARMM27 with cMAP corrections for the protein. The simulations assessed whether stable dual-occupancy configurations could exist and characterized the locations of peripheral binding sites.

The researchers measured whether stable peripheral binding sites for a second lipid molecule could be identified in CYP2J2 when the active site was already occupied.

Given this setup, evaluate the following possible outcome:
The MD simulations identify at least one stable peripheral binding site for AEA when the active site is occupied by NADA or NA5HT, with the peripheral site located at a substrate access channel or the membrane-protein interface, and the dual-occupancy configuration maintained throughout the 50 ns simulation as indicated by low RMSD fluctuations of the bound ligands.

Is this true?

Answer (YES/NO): NO